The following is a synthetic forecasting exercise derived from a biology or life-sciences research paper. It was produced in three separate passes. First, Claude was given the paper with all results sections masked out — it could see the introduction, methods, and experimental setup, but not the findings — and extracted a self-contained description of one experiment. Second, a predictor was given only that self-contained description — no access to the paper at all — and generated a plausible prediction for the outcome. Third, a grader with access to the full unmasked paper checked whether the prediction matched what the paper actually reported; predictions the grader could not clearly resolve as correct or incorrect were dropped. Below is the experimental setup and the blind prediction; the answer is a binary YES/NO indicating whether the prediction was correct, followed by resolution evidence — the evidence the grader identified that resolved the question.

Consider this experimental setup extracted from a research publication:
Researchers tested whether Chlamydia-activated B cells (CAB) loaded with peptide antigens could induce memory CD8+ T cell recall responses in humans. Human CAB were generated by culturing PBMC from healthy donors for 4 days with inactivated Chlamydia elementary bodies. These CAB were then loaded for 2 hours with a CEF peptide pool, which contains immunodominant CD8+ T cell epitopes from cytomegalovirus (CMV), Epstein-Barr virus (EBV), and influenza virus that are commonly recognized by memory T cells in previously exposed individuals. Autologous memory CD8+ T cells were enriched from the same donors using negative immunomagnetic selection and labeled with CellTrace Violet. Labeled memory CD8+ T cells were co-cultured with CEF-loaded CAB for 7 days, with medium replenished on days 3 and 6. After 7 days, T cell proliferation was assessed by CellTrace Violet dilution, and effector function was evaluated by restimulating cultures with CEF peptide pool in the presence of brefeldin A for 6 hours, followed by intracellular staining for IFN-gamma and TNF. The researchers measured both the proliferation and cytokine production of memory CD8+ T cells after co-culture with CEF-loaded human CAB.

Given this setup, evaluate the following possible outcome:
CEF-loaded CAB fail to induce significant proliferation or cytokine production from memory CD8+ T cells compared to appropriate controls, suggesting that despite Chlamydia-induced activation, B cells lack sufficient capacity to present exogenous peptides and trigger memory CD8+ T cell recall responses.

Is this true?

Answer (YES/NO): NO